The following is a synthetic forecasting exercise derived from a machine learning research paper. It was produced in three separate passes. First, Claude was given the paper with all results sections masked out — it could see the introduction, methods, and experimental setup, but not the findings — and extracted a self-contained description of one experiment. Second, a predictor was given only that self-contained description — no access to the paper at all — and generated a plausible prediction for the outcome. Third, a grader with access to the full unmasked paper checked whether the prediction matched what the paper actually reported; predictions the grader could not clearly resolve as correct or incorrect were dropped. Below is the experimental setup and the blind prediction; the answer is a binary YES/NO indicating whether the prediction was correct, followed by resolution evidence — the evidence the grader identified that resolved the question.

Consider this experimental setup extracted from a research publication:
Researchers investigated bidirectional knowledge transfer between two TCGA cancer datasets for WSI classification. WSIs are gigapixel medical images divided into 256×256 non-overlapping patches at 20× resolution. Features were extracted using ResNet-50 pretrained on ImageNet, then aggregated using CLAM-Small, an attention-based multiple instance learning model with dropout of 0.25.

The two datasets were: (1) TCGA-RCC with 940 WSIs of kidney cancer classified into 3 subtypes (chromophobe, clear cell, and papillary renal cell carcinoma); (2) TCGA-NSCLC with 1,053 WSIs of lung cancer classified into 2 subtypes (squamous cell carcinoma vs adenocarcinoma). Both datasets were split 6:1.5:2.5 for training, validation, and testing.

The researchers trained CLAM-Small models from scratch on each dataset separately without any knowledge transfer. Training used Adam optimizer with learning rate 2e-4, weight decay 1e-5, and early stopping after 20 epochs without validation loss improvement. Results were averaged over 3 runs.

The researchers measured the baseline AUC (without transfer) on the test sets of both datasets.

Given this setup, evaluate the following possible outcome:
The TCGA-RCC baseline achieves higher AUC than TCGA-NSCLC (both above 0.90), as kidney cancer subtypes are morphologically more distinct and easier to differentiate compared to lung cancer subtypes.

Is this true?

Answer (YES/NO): YES